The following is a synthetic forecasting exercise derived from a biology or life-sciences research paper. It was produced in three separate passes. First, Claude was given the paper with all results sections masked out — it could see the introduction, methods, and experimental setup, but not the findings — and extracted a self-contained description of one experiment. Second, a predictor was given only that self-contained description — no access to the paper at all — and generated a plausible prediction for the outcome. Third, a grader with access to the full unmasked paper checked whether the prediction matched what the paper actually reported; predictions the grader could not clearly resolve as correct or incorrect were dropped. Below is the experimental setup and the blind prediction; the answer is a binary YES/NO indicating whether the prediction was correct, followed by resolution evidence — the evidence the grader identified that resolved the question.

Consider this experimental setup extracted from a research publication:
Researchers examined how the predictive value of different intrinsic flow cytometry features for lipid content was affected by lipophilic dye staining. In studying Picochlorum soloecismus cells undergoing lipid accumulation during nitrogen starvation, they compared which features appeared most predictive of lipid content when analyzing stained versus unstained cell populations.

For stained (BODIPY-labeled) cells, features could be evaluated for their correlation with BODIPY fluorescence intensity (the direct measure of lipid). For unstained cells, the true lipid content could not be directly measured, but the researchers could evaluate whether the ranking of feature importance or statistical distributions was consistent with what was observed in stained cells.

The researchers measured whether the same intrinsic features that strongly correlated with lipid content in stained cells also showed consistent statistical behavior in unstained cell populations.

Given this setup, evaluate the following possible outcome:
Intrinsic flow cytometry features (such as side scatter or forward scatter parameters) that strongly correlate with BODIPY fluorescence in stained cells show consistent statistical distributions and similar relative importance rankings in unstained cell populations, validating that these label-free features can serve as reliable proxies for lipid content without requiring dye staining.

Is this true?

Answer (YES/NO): NO